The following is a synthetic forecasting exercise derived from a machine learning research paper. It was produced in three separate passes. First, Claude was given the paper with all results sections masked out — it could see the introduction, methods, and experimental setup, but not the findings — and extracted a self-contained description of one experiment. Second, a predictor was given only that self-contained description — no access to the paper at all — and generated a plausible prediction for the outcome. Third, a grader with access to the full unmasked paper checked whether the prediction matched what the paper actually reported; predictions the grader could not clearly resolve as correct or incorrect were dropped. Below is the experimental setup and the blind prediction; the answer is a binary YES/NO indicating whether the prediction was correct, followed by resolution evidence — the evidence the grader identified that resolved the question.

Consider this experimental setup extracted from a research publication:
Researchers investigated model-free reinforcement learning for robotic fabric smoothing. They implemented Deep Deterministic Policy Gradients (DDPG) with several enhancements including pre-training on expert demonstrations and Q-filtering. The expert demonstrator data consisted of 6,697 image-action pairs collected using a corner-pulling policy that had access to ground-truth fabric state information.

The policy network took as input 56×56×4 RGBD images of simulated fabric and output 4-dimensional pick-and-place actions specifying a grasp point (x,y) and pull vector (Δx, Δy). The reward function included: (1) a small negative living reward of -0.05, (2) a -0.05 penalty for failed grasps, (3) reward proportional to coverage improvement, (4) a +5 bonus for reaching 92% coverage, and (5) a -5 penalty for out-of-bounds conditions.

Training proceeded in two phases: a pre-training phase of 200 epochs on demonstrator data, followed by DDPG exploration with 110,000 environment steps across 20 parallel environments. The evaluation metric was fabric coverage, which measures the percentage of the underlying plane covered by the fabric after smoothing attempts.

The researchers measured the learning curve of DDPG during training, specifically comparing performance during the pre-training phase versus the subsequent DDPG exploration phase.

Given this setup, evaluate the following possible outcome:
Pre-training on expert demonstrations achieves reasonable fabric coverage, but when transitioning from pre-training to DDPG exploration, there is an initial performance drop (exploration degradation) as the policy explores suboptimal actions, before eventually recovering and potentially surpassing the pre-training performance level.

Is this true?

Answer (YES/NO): NO